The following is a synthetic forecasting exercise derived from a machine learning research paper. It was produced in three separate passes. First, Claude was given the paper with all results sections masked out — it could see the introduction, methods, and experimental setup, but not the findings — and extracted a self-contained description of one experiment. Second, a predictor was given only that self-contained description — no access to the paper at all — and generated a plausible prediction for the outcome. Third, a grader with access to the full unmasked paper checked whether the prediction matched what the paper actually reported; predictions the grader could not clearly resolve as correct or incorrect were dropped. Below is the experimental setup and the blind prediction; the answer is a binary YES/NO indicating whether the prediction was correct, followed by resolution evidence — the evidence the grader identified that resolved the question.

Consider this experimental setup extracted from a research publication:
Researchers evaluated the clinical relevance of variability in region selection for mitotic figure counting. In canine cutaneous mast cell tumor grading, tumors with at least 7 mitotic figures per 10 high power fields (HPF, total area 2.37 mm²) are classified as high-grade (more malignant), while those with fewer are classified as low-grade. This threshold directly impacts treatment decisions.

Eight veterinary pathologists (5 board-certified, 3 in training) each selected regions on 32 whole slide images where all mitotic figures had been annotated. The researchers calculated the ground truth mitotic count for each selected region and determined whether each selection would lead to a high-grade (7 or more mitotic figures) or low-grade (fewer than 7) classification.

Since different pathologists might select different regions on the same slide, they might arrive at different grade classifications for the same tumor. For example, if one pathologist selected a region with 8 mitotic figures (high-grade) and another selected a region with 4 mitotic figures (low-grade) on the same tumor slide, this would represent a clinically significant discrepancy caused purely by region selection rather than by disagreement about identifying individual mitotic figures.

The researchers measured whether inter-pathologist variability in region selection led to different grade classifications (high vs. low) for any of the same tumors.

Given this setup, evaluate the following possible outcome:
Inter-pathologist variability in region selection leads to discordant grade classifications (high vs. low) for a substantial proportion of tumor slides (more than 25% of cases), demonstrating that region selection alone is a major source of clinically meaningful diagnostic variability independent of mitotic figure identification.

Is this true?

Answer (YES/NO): NO